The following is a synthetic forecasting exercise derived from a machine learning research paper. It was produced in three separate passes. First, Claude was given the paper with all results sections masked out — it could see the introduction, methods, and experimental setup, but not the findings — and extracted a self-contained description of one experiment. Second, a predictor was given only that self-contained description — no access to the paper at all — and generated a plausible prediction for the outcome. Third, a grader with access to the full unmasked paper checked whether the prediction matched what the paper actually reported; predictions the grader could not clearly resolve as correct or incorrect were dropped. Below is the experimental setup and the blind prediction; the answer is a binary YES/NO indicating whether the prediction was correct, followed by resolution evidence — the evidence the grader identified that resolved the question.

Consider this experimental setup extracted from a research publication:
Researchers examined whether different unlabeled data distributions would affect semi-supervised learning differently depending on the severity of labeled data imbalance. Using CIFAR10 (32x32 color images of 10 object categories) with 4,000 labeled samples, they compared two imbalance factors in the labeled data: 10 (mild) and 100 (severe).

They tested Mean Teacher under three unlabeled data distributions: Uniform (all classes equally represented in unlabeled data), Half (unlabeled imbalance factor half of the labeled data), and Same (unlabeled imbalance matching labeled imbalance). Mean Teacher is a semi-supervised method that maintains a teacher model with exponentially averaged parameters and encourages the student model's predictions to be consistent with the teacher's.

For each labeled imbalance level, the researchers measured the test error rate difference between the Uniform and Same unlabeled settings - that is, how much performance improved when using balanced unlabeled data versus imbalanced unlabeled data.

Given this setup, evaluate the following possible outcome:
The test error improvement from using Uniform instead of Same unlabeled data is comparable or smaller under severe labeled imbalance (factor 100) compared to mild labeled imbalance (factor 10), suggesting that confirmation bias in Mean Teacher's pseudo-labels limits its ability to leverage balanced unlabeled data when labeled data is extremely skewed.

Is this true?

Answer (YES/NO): NO